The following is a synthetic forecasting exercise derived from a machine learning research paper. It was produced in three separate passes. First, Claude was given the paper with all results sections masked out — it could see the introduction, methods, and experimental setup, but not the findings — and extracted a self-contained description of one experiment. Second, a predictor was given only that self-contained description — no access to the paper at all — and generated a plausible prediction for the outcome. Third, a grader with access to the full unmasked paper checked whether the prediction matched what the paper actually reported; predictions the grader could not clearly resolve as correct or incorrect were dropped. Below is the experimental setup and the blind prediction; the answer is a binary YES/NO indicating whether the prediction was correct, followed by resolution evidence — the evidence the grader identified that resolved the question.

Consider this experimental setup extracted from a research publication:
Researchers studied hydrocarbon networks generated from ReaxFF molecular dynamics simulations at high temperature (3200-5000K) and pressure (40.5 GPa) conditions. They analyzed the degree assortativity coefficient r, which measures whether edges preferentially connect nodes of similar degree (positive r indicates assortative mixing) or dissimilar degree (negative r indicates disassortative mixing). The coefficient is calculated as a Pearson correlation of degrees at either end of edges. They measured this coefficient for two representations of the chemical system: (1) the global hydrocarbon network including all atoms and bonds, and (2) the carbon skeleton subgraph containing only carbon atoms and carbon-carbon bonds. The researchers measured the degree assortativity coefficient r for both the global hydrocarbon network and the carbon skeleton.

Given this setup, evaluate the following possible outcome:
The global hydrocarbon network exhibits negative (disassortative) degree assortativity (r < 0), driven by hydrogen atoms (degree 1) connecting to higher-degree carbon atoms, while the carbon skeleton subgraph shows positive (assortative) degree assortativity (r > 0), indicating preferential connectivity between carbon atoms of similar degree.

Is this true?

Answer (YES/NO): NO